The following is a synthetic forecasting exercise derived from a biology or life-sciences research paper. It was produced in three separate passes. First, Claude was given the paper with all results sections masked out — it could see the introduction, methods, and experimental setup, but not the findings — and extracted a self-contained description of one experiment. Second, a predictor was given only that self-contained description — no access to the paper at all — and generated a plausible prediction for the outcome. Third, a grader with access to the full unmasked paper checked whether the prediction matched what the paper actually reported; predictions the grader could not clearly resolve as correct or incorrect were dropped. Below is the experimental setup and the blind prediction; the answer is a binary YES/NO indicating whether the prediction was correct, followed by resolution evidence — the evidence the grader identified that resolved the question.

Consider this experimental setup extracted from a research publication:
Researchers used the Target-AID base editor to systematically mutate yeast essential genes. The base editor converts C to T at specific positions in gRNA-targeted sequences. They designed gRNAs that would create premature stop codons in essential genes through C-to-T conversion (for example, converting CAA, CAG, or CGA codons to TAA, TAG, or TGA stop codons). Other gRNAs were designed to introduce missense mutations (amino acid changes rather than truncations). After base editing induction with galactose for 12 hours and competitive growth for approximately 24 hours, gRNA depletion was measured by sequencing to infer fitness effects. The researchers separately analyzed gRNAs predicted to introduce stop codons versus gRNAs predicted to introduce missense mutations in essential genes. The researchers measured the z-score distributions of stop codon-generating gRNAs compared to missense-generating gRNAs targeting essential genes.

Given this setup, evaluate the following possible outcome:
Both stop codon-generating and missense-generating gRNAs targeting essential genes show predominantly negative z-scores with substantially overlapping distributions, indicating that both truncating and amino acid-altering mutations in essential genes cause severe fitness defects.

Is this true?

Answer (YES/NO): NO